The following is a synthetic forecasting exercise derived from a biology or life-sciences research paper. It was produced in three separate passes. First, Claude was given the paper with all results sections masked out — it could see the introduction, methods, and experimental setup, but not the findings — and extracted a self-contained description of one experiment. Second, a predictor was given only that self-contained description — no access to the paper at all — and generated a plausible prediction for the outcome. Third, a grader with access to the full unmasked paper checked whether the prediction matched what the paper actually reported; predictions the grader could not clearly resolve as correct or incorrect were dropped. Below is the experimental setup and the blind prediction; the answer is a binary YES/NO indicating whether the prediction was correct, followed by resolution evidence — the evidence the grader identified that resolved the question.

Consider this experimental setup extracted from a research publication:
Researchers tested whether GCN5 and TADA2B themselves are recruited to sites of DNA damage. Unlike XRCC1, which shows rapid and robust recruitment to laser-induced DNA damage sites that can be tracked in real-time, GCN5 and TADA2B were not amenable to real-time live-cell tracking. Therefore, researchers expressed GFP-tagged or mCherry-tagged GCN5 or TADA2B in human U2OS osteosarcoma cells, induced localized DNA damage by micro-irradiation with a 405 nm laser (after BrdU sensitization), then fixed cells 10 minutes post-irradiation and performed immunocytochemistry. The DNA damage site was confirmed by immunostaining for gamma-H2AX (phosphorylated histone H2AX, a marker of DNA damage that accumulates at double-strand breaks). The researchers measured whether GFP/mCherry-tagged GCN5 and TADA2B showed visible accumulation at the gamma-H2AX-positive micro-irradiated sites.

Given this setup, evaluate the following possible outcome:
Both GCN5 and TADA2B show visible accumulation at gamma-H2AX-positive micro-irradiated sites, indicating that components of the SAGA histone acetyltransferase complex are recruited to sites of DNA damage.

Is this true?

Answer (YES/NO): YES